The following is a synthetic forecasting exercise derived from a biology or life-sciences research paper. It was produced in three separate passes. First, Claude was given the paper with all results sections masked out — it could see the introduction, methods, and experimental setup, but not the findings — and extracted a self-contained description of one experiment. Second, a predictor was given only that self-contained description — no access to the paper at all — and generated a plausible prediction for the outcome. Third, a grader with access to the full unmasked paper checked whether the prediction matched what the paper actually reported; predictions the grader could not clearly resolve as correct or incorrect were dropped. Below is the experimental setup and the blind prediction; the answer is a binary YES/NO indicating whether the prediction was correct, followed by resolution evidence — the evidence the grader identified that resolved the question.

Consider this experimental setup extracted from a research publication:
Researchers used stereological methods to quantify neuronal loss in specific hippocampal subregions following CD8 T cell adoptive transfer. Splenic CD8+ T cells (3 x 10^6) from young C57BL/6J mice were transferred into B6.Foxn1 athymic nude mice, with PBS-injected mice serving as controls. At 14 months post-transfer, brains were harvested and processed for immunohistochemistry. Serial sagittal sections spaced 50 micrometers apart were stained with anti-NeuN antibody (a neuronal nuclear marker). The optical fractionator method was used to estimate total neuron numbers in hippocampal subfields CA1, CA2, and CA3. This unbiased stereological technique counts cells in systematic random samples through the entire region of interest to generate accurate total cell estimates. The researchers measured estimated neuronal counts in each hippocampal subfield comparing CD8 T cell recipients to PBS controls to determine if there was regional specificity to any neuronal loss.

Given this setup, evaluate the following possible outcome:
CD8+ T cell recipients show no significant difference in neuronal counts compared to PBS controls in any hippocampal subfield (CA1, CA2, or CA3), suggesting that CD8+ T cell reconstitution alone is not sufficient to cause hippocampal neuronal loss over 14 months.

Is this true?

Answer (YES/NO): NO